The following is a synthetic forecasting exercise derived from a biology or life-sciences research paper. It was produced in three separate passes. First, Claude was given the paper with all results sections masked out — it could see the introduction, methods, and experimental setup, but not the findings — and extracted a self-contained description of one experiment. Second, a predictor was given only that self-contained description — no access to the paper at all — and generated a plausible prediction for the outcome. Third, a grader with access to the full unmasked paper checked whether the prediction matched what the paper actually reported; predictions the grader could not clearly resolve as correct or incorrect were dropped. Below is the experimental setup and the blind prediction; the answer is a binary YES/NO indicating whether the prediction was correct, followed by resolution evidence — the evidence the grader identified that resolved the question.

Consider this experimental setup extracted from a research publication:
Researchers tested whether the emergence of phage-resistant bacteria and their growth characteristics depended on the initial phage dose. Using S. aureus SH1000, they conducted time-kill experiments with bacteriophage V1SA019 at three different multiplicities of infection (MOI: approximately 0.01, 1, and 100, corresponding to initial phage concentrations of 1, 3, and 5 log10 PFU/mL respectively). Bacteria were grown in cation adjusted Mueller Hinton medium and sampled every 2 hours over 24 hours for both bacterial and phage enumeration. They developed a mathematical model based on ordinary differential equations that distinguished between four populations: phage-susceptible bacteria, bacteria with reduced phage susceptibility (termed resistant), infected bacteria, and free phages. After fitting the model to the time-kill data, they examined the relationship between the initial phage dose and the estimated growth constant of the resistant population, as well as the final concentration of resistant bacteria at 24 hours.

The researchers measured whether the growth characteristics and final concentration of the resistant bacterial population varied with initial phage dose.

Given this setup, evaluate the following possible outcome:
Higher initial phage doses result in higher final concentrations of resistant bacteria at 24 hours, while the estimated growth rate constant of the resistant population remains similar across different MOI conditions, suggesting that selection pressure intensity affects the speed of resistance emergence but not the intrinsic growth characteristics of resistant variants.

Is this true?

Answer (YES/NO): NO